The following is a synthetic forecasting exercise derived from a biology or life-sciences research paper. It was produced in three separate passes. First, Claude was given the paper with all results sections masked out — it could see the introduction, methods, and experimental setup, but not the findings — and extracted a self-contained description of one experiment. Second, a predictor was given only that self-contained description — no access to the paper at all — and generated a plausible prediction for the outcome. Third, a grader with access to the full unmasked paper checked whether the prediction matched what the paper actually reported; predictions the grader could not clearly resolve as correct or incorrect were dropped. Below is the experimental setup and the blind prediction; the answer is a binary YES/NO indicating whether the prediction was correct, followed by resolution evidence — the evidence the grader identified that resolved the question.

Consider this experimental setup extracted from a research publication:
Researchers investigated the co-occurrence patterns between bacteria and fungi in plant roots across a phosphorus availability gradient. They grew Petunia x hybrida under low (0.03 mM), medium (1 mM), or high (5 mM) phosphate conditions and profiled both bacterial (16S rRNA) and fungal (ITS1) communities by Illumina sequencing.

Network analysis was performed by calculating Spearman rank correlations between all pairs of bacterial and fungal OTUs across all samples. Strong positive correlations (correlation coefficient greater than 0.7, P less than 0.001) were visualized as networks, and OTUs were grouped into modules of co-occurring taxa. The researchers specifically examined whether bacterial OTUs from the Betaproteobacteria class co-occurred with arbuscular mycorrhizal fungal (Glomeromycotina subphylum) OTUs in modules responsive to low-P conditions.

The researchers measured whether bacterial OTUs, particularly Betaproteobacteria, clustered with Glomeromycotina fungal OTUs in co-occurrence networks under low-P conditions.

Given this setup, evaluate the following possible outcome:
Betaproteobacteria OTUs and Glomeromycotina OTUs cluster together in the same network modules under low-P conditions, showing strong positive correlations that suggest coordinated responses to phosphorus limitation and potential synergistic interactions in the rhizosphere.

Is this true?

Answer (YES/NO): NO